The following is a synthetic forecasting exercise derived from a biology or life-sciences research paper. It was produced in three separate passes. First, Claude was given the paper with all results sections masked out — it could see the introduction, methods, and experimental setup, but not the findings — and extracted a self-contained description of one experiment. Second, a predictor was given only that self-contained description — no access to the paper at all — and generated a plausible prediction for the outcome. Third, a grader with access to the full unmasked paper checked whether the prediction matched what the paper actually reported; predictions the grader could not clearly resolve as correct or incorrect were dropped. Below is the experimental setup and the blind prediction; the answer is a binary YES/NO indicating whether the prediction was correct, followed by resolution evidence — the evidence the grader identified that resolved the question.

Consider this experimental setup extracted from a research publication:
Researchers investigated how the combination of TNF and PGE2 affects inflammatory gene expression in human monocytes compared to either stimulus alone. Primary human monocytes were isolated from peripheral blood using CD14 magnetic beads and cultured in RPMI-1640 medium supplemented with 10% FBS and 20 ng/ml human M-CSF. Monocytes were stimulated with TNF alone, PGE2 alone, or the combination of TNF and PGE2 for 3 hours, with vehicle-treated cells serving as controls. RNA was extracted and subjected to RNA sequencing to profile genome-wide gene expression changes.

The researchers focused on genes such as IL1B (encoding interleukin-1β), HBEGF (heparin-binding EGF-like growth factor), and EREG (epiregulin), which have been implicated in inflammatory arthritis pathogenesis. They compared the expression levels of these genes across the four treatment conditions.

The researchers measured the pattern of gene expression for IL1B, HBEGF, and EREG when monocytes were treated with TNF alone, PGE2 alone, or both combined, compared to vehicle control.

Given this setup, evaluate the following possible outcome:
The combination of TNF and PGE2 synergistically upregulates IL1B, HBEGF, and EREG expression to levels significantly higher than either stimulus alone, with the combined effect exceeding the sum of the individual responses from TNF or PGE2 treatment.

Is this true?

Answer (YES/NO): NO